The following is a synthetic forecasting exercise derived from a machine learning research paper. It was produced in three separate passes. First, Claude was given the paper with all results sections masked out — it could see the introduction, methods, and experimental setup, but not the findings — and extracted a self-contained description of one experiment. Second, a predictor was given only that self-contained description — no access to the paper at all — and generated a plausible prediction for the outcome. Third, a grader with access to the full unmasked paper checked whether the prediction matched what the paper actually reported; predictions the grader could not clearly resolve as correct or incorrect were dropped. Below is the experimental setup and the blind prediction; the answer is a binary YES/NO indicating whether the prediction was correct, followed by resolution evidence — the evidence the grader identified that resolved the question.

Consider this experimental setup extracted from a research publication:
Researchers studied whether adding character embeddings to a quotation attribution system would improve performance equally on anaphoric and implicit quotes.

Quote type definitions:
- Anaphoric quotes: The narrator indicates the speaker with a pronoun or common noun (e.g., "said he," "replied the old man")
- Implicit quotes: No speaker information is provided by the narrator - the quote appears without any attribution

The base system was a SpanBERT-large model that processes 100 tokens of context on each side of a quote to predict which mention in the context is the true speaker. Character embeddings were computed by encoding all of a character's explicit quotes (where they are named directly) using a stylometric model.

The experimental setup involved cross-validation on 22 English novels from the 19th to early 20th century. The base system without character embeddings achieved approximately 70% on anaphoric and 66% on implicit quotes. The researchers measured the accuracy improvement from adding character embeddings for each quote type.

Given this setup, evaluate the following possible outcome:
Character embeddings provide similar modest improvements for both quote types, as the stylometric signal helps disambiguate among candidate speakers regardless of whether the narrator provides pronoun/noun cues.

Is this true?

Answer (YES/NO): NO